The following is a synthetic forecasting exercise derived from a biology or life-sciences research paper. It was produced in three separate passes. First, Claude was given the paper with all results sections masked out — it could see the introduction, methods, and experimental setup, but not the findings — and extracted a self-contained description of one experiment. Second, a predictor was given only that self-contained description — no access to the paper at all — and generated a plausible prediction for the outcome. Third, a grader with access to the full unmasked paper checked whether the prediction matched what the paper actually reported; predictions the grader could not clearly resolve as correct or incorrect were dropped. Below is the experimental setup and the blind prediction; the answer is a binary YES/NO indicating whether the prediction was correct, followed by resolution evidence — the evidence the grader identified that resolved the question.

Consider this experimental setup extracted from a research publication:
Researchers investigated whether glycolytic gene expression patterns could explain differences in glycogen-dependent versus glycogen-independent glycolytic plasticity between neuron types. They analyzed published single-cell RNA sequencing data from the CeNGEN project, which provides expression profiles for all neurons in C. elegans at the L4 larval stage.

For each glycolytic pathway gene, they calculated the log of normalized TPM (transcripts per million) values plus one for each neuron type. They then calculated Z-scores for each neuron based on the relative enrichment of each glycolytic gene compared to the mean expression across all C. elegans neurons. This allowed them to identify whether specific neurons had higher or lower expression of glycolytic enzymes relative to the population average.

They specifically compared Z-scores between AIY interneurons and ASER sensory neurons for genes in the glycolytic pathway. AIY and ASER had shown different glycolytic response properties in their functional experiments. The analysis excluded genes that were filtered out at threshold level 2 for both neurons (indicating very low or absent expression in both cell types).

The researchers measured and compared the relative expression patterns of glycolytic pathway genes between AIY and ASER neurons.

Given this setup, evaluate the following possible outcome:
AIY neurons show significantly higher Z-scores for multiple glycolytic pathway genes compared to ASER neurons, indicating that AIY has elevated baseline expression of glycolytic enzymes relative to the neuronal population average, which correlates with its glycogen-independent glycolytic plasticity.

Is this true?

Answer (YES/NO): NO